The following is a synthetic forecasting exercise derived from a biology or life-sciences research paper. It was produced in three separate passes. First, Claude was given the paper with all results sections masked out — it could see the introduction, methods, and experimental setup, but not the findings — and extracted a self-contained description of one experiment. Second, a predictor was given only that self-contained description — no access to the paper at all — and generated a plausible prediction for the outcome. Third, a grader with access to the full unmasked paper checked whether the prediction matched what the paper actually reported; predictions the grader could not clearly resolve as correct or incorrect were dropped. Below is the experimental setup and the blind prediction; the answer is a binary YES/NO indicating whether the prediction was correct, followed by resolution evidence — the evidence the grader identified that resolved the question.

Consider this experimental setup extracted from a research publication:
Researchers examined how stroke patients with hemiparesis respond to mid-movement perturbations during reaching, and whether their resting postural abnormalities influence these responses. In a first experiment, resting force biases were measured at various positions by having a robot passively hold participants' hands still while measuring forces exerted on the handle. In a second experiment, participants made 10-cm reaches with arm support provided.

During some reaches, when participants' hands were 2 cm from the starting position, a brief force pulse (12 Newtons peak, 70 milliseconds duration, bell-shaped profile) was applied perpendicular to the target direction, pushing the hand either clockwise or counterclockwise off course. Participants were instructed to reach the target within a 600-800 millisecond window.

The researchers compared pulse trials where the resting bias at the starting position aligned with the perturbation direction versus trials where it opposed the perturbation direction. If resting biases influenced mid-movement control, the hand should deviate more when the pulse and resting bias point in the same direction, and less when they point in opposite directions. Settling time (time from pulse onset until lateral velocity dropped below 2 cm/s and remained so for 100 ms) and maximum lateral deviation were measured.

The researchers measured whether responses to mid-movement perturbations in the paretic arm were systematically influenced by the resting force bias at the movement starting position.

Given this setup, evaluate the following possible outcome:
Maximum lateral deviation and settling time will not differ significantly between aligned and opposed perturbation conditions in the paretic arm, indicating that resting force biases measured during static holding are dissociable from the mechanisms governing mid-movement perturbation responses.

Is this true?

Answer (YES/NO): YES